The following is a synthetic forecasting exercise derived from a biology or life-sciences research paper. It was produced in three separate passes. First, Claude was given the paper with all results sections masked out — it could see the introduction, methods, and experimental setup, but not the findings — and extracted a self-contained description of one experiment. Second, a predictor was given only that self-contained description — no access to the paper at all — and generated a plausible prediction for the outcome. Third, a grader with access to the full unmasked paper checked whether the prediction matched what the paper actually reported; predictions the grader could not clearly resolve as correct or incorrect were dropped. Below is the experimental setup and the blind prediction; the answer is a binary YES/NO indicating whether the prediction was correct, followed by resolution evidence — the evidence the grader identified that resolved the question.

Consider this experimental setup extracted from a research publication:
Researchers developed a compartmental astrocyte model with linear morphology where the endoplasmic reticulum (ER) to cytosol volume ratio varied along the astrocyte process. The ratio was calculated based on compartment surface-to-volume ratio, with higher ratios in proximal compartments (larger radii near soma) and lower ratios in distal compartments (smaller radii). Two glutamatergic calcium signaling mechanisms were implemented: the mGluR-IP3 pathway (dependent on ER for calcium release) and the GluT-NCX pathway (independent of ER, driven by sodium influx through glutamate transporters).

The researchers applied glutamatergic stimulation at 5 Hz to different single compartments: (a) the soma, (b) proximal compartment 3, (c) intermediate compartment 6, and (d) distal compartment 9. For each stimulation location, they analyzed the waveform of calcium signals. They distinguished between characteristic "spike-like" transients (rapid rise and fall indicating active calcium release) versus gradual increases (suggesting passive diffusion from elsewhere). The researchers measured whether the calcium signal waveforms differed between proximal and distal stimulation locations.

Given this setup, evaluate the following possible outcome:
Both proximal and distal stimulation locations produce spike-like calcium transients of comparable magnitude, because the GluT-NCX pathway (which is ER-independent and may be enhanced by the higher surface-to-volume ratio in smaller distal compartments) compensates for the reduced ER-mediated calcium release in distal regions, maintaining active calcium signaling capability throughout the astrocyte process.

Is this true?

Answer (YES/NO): NO